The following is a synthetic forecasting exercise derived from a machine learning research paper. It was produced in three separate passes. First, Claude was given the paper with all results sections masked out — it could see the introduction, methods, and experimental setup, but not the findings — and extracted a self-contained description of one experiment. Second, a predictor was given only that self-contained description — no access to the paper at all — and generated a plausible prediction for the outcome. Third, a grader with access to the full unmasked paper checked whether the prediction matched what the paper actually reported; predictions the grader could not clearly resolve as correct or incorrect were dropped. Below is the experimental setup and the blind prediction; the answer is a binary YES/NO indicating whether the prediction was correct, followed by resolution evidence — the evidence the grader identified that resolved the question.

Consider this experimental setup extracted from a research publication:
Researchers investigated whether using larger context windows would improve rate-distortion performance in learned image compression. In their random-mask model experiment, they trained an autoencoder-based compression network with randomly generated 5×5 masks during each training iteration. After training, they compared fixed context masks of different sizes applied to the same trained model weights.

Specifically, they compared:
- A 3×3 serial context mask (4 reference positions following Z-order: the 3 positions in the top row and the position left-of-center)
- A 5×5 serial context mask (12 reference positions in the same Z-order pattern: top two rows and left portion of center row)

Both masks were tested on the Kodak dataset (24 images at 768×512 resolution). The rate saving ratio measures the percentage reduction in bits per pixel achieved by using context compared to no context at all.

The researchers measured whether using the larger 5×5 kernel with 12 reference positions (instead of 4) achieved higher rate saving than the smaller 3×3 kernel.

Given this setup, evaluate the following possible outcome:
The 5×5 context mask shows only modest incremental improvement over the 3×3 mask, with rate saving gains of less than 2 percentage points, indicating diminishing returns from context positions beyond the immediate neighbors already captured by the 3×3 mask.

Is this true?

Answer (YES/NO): NO